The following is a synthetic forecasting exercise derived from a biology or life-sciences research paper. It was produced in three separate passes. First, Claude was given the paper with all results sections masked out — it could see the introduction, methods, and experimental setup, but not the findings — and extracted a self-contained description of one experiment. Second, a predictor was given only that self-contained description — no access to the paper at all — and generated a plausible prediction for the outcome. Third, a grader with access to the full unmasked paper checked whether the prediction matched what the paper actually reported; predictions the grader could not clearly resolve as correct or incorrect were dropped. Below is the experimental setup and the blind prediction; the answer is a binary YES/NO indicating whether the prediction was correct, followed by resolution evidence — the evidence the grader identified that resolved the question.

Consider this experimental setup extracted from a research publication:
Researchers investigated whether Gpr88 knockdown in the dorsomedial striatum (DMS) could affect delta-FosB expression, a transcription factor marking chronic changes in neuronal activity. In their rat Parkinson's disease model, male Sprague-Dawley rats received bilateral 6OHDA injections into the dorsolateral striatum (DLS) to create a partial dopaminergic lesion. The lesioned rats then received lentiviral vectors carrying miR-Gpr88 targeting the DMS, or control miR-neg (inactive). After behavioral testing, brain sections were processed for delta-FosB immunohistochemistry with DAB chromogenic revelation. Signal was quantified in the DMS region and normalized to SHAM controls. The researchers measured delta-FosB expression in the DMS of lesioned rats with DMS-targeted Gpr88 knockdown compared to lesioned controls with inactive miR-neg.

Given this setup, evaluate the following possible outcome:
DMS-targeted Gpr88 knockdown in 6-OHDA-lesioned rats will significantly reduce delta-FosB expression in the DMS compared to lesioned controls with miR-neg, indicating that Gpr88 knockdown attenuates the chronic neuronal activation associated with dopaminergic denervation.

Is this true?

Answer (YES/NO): NO